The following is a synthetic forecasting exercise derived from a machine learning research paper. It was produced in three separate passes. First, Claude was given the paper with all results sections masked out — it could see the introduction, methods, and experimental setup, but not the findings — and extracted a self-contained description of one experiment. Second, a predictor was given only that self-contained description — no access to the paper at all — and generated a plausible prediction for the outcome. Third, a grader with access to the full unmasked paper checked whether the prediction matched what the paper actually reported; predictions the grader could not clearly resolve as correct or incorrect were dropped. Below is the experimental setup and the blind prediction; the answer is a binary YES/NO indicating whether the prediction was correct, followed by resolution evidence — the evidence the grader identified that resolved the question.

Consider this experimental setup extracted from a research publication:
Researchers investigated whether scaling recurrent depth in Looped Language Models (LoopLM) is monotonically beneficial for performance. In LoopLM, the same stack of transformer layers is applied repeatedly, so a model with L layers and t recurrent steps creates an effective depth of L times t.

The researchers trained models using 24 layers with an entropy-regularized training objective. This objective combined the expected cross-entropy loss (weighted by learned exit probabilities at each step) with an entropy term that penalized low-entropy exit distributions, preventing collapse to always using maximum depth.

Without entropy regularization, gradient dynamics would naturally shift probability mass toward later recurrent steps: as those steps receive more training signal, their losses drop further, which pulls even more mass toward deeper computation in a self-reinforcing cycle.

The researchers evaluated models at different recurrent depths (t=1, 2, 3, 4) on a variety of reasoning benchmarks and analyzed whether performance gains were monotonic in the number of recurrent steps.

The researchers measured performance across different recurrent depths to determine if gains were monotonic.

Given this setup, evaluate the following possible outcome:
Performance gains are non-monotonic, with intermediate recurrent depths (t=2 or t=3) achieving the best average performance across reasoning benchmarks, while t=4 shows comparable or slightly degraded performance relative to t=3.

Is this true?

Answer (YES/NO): NO